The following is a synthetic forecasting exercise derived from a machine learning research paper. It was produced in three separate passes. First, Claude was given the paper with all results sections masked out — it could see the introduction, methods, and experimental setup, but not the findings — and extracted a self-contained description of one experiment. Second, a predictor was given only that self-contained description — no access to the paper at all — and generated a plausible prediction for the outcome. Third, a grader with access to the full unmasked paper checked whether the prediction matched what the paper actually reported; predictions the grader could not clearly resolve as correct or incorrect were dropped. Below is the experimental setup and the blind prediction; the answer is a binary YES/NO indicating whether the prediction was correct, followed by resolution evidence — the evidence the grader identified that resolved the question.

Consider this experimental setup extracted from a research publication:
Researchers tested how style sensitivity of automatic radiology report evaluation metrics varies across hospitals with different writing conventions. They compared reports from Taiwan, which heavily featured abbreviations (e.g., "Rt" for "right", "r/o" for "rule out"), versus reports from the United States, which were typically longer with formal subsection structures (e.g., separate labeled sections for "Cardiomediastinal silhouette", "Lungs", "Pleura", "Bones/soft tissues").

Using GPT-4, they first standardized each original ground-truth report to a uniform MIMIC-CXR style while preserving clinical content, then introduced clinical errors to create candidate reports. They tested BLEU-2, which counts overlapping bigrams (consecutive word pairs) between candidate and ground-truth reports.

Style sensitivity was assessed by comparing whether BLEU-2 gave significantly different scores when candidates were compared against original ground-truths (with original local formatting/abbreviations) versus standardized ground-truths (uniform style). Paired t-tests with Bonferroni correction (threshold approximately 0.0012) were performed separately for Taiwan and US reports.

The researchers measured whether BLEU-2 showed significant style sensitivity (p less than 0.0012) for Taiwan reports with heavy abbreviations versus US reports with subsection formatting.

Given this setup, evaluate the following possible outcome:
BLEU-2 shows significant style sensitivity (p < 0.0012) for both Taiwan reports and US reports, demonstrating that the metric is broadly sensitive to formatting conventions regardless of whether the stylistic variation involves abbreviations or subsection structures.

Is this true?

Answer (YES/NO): YES